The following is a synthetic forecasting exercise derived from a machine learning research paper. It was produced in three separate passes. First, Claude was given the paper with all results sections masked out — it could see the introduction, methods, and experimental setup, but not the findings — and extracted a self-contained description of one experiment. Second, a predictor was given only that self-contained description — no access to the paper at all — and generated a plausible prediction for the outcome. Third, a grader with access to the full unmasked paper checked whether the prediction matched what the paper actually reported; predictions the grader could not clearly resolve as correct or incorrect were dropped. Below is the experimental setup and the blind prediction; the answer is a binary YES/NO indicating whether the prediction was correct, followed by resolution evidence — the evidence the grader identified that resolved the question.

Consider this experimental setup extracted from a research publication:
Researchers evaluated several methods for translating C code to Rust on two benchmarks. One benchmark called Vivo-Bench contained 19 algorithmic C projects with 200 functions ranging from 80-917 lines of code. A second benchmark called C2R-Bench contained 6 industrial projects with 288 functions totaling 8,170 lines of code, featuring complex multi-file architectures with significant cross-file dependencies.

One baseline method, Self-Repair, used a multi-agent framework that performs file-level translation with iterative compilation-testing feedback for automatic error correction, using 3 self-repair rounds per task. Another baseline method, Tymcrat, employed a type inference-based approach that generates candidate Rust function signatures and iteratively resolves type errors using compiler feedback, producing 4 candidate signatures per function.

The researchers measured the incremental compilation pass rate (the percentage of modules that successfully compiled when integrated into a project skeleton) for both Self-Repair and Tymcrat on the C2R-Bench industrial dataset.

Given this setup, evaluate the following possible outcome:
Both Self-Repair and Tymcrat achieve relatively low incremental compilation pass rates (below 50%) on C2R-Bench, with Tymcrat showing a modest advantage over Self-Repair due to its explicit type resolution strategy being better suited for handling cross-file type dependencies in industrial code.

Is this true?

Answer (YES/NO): NO